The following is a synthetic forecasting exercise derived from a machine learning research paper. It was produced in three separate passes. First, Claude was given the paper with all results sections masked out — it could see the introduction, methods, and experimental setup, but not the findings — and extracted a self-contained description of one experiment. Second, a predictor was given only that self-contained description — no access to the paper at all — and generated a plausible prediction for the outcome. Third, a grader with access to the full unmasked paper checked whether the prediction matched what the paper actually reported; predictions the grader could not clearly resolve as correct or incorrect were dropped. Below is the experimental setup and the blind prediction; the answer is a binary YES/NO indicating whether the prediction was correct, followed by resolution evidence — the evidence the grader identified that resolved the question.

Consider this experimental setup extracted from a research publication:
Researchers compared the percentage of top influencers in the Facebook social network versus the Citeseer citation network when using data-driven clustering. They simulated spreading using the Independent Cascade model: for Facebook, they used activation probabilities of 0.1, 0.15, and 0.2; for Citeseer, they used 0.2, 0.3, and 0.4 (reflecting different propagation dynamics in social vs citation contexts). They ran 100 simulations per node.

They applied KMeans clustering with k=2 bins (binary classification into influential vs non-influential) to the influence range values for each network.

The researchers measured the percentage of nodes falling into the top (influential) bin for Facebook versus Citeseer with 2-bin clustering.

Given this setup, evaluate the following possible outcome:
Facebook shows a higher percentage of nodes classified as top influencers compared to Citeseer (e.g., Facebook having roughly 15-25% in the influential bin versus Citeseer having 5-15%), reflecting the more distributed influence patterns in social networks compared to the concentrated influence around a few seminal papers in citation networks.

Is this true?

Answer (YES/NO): NO